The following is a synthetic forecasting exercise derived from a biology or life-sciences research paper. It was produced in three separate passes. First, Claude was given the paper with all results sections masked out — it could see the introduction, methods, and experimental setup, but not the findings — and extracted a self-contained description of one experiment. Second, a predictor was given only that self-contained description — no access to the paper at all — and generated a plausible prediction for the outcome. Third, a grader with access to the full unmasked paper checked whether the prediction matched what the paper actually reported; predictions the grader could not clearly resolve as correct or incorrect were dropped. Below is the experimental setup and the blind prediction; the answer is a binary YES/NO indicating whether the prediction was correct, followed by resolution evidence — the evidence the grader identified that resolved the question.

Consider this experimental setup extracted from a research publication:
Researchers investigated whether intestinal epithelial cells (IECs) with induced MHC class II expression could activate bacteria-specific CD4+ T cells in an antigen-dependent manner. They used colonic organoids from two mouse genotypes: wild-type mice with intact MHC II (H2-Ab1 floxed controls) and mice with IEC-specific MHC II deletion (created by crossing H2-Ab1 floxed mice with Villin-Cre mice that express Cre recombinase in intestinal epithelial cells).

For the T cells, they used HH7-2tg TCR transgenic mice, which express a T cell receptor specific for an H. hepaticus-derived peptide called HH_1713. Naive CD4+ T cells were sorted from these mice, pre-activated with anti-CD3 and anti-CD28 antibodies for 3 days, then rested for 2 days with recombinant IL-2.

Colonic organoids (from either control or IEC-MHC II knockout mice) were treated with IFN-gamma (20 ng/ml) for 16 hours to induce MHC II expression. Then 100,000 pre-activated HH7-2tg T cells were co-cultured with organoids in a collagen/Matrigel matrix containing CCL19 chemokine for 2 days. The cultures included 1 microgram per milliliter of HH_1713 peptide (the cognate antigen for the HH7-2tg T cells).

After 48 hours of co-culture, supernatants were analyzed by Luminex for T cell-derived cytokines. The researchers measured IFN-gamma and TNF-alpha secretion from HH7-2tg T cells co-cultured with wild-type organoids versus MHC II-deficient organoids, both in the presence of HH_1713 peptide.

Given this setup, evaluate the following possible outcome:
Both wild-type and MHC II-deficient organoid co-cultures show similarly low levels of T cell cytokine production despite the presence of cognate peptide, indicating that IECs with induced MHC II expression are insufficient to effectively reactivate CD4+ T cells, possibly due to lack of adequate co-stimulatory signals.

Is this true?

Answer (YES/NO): NO